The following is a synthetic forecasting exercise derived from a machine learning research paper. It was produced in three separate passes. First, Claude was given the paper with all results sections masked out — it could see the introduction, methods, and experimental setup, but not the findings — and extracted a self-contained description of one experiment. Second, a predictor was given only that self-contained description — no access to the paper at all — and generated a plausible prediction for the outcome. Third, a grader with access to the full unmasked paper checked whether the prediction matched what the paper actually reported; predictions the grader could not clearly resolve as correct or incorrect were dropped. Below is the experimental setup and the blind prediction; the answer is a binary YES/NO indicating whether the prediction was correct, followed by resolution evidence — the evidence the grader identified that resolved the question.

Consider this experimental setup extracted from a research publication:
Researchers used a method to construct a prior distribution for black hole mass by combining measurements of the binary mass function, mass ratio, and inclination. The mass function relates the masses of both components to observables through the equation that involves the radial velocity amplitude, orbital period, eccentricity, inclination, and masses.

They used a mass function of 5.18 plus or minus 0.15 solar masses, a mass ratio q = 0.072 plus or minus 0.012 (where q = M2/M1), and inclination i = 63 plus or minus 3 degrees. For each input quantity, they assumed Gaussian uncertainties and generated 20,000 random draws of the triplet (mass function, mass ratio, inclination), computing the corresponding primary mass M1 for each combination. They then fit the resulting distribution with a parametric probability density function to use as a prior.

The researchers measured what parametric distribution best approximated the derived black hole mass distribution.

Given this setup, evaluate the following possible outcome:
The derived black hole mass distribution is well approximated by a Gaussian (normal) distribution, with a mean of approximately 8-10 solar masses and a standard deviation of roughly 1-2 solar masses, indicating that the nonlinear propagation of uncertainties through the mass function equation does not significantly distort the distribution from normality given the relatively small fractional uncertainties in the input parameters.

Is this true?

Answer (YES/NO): NO